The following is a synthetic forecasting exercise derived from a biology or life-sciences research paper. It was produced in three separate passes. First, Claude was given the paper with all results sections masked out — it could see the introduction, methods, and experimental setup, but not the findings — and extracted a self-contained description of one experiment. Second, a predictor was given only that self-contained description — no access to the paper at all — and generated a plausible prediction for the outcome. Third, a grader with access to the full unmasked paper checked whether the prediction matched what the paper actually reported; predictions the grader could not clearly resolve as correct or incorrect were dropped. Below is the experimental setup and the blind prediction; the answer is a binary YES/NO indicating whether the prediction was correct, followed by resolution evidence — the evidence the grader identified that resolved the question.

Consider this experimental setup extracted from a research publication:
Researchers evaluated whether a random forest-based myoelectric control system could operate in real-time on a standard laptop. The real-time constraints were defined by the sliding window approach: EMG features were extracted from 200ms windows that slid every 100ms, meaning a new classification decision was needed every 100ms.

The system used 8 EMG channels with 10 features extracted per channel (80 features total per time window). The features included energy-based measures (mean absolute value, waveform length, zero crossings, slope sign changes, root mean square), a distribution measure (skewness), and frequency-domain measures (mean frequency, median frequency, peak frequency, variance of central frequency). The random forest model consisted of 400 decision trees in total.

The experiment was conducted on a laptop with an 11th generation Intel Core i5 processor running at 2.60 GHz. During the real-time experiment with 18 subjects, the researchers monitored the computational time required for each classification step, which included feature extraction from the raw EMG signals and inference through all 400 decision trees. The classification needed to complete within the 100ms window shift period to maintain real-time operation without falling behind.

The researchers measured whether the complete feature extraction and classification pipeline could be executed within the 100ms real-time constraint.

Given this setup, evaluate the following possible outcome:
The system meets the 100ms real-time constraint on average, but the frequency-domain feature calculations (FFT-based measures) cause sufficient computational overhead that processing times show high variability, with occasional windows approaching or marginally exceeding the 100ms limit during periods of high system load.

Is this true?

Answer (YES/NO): NO